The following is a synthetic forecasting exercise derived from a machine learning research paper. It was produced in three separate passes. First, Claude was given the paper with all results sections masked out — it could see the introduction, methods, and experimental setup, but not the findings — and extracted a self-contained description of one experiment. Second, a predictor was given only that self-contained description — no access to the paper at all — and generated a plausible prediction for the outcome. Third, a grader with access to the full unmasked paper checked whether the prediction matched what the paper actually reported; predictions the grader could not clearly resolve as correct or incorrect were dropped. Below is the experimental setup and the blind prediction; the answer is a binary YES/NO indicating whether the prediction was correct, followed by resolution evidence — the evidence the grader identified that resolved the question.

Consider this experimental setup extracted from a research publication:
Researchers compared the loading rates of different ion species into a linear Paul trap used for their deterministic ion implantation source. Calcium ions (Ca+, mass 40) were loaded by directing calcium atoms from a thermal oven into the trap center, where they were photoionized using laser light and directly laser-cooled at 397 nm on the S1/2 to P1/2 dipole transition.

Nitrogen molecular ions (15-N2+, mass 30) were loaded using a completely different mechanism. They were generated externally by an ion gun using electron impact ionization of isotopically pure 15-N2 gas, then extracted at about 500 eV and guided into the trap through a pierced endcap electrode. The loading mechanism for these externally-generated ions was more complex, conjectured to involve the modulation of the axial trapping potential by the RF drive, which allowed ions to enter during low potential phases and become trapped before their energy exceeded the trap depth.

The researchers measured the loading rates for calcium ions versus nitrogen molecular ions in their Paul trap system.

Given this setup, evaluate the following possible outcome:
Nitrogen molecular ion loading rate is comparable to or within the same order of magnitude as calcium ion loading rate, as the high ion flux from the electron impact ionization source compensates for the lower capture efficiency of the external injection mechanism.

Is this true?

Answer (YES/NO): NO